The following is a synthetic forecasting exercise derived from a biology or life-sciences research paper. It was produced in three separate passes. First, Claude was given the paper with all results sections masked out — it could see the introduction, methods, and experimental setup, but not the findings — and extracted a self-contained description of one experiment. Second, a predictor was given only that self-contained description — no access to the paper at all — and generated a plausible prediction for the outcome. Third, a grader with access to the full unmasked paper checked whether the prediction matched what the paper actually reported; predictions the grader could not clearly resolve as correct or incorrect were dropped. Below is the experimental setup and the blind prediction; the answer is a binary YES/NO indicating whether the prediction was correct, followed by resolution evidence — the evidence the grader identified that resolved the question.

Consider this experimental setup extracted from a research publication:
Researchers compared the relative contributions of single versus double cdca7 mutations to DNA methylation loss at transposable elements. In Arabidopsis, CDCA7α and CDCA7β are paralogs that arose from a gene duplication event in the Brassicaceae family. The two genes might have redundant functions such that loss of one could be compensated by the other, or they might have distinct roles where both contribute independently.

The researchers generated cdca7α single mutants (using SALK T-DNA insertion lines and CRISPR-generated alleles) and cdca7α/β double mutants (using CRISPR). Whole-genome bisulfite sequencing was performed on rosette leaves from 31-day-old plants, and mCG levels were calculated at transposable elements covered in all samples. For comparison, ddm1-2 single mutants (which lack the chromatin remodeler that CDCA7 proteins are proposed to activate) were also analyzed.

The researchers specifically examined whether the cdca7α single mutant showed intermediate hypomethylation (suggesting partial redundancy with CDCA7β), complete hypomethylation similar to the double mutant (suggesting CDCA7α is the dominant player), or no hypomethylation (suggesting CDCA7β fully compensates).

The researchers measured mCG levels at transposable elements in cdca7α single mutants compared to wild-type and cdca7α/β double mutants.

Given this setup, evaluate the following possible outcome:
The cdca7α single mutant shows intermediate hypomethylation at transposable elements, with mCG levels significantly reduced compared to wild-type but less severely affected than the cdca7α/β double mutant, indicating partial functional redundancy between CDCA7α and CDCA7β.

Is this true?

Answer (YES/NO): YES